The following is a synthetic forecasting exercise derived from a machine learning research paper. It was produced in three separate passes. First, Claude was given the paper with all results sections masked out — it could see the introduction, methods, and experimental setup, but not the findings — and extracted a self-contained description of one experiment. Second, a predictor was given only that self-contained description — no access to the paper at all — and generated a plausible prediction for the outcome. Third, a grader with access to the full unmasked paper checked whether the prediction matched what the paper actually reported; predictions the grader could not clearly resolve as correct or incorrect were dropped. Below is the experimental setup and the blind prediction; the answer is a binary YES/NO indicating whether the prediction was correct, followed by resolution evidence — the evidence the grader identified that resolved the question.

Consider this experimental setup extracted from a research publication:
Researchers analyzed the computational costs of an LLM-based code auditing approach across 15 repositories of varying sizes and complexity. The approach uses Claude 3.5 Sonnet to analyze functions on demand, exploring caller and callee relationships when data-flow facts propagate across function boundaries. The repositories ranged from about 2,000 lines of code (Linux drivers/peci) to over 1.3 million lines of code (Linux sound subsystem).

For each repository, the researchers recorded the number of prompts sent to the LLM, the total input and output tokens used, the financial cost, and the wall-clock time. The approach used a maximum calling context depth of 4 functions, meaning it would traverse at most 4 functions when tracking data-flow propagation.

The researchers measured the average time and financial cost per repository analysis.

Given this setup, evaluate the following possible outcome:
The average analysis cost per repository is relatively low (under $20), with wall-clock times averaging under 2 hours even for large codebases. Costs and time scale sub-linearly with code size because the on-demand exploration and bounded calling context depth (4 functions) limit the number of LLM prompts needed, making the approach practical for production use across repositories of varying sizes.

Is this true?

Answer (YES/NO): YES